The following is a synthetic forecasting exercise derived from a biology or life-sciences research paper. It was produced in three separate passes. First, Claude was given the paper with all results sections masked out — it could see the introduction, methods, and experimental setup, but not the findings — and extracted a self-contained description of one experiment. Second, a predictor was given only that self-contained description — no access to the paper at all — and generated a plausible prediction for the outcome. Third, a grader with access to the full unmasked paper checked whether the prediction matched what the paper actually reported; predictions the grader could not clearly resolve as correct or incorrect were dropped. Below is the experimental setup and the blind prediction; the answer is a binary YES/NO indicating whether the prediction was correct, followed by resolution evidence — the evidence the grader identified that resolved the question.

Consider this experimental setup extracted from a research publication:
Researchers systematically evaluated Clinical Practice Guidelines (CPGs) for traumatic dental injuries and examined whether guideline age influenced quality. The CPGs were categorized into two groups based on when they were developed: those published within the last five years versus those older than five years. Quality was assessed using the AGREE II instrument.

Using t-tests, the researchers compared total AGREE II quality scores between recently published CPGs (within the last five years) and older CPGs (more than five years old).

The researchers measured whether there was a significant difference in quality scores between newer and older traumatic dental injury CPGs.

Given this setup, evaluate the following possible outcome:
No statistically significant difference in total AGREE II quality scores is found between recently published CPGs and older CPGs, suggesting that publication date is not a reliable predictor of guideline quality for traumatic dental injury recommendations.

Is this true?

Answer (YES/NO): YES